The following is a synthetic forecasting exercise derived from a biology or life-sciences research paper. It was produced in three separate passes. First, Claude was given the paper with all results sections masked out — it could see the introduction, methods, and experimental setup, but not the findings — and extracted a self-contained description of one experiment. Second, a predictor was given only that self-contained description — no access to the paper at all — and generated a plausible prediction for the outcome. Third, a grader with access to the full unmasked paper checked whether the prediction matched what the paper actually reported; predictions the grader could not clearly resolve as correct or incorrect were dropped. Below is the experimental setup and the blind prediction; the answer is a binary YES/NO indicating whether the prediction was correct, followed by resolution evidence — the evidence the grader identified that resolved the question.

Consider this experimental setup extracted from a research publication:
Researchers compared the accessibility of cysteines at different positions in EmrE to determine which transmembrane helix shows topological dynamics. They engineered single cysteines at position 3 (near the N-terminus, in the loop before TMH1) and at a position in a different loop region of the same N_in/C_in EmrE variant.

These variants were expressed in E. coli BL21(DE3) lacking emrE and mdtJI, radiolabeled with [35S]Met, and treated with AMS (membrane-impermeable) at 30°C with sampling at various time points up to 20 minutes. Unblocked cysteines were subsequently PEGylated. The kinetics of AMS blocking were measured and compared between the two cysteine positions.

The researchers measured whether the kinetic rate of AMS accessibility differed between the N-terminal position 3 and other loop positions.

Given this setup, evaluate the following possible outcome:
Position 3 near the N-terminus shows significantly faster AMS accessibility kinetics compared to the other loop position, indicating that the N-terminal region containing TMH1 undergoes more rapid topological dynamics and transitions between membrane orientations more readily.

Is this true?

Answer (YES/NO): NO